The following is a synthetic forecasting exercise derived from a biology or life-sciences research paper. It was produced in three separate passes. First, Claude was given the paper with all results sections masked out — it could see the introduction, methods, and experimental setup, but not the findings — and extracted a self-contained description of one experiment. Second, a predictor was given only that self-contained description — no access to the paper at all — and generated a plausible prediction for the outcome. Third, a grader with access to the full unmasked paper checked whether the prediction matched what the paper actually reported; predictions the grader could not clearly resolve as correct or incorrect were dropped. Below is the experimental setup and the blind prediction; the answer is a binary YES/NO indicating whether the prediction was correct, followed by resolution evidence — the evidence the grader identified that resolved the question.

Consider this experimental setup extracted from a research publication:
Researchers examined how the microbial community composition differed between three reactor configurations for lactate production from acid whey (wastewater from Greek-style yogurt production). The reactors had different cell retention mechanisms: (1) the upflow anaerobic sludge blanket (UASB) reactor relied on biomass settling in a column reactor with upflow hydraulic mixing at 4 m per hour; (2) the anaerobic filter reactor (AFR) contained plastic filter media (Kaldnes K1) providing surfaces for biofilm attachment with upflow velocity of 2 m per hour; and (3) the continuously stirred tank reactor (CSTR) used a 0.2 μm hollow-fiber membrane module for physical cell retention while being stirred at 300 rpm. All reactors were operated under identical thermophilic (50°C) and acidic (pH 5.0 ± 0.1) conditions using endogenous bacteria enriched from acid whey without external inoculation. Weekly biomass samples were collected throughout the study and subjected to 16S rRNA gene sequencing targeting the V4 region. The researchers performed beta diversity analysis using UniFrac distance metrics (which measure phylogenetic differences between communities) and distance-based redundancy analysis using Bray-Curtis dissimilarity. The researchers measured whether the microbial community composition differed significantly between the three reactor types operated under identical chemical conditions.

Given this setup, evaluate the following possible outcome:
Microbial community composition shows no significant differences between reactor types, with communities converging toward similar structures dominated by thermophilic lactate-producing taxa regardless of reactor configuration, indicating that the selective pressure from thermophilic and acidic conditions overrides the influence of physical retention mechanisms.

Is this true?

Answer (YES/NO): NO